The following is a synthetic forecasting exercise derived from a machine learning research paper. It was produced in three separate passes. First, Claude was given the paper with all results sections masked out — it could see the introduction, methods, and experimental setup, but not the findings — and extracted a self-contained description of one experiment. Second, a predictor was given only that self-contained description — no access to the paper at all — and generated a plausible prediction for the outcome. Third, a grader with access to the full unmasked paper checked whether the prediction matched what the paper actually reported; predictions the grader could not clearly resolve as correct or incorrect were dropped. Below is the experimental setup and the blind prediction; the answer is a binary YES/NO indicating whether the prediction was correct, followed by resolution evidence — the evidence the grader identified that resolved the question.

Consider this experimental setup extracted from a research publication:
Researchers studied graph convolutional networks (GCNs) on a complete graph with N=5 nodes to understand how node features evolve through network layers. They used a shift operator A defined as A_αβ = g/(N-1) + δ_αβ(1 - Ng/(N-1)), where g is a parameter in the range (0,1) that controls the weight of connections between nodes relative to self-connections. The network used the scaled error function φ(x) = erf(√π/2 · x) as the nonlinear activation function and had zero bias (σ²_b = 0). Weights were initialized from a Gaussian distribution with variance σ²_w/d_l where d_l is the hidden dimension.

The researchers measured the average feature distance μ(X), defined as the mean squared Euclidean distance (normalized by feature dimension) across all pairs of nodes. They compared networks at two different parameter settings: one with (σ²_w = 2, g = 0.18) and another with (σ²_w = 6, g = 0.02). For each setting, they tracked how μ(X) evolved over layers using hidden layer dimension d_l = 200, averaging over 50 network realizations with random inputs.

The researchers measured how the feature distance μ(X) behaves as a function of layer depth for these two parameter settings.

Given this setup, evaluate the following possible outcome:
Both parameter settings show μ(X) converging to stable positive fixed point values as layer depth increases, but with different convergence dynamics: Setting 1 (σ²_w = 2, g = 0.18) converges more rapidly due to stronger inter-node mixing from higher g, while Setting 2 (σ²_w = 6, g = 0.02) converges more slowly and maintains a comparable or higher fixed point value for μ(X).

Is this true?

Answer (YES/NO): NO